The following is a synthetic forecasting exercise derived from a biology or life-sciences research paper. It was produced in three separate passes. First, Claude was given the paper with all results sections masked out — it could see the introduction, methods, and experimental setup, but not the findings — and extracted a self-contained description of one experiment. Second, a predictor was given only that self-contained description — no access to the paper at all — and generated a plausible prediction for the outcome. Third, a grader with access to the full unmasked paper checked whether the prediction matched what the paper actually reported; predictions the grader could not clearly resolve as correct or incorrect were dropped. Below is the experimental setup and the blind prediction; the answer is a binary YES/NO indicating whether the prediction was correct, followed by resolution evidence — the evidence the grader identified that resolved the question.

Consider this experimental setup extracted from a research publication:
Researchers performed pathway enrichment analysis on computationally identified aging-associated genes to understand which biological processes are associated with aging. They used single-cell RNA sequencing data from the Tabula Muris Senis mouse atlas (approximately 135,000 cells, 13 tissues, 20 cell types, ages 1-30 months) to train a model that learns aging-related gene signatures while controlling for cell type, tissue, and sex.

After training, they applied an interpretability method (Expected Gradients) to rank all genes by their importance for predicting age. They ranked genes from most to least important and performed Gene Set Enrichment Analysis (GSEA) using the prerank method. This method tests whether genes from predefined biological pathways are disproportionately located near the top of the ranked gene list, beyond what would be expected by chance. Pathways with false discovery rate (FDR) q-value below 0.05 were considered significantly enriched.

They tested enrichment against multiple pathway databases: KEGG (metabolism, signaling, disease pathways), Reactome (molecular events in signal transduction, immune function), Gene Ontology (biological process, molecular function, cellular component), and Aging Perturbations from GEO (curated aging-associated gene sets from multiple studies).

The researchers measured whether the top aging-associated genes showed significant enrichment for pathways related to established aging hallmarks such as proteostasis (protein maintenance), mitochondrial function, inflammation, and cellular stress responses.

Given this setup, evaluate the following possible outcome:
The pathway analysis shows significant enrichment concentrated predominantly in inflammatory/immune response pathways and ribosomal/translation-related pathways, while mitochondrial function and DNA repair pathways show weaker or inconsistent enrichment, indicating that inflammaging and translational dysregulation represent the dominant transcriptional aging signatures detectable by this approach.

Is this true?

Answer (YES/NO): NO